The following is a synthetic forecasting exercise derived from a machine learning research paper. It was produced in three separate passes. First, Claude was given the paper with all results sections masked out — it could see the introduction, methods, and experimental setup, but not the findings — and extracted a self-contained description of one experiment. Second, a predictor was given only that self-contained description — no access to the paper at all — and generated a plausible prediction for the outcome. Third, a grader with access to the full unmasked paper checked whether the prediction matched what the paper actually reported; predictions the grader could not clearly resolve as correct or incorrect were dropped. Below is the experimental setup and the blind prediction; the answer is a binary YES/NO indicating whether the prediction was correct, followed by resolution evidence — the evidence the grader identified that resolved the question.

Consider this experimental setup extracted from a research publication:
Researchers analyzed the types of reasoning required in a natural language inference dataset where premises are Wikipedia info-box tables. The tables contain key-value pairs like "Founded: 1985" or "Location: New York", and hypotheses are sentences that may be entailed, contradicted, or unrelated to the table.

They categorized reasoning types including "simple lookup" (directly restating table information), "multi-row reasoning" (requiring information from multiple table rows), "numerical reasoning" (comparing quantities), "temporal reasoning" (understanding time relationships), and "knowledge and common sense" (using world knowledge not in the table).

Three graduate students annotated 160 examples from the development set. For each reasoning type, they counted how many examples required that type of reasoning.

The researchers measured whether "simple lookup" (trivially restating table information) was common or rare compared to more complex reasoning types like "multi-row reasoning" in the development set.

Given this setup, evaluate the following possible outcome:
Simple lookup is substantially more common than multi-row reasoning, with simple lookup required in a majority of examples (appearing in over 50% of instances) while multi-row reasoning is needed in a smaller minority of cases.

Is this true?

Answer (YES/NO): NO